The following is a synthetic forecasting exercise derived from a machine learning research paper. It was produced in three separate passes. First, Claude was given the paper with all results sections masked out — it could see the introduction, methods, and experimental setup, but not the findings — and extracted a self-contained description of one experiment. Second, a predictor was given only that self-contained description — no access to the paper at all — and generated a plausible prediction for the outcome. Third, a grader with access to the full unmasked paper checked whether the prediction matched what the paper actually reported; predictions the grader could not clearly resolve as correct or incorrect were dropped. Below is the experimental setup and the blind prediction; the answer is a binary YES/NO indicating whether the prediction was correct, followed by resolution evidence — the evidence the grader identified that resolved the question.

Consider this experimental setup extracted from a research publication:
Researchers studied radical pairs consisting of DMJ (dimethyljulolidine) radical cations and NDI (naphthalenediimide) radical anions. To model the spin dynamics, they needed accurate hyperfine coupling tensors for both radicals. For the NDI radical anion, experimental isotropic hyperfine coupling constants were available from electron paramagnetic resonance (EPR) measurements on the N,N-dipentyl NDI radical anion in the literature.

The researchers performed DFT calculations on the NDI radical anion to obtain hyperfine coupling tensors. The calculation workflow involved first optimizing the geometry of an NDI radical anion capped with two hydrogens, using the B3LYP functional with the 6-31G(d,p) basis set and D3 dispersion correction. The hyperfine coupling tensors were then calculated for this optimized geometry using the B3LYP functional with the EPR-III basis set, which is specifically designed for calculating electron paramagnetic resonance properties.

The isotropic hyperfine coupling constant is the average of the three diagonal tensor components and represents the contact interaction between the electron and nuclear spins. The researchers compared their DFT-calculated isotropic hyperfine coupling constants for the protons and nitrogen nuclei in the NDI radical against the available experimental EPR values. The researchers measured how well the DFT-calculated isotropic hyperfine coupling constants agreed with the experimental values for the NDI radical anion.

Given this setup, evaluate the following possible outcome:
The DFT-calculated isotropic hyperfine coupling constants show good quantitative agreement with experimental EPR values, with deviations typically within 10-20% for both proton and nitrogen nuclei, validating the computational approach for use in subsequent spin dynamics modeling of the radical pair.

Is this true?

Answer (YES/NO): NO